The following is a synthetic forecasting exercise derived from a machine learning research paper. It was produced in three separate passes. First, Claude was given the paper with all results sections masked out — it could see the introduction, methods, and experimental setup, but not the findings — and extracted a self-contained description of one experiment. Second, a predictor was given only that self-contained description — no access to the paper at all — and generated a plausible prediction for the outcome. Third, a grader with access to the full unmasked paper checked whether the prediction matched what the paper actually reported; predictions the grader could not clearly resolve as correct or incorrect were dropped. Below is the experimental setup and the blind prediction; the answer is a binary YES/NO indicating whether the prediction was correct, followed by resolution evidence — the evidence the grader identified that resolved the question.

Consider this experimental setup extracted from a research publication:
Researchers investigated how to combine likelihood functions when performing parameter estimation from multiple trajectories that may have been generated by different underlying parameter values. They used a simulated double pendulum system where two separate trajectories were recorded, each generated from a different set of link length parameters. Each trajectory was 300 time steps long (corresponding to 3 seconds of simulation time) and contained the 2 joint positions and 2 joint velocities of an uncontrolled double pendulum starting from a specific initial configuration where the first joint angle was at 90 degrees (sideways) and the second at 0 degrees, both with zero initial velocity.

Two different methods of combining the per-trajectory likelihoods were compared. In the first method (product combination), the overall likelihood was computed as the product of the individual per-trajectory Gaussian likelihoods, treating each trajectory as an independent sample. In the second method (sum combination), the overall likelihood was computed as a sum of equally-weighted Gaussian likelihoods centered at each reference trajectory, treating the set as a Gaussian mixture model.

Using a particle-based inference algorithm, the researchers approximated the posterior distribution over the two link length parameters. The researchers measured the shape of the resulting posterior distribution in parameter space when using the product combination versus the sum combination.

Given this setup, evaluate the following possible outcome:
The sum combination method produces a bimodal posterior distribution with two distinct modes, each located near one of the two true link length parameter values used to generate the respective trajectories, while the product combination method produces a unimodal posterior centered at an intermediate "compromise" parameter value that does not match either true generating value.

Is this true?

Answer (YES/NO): YES